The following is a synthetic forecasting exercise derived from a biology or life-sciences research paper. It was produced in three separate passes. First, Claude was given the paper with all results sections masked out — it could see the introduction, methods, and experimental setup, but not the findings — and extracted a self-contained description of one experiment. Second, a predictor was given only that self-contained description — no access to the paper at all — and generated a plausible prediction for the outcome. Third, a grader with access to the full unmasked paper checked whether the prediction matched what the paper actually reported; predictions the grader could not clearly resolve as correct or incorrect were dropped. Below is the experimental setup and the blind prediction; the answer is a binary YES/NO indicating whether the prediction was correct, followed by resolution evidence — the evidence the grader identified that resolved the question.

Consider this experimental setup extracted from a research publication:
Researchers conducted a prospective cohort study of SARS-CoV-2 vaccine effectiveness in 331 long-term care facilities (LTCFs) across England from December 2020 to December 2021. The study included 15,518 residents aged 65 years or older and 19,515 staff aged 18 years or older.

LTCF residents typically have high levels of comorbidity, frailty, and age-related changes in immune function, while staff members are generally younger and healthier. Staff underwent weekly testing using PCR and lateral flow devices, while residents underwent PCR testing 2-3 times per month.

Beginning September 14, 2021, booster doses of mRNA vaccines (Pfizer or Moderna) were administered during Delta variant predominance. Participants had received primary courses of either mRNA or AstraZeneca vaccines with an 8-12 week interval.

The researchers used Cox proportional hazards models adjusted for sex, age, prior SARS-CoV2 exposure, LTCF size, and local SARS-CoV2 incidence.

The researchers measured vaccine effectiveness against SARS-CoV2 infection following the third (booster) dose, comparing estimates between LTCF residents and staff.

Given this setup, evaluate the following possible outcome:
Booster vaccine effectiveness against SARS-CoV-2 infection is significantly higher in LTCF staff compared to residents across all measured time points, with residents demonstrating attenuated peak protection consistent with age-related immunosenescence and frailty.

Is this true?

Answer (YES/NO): NO